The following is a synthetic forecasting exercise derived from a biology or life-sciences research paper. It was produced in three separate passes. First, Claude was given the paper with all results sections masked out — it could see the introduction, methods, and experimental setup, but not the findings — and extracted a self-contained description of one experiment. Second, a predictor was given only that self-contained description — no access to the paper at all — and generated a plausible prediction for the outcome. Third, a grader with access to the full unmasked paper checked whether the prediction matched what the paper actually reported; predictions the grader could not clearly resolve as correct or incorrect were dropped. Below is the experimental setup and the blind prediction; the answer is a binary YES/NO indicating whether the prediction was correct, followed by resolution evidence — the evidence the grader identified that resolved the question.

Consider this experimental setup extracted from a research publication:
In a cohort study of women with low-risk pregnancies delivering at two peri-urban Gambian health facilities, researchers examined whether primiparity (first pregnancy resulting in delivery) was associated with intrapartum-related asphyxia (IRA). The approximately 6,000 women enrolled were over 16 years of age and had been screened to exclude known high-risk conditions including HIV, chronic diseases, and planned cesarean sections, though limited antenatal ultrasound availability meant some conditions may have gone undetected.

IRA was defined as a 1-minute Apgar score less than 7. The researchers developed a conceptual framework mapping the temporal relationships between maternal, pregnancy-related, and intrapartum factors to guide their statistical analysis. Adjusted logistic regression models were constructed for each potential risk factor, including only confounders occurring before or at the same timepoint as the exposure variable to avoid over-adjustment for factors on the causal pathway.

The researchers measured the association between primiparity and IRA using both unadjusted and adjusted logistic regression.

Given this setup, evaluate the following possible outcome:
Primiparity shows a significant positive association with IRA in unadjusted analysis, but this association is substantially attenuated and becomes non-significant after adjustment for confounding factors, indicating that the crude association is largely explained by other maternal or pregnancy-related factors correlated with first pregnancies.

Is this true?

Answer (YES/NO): NO